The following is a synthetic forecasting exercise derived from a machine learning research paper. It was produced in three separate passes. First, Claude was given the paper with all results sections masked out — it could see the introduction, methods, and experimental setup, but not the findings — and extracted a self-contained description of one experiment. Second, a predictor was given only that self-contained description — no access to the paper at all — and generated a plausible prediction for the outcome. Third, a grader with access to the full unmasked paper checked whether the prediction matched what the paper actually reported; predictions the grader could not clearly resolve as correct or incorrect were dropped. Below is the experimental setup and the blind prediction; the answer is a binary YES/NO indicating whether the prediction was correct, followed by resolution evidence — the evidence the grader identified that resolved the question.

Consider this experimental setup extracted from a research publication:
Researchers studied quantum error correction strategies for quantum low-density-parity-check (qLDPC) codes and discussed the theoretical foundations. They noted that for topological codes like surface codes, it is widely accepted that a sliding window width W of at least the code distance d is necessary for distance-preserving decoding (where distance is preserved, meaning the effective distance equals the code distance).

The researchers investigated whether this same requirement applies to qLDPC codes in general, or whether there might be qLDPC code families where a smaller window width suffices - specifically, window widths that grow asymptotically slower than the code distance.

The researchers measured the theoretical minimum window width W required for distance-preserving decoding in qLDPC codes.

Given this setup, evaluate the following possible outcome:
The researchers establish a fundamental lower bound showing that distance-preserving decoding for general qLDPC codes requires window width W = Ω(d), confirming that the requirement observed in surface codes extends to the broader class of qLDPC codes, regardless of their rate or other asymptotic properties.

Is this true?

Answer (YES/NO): NO